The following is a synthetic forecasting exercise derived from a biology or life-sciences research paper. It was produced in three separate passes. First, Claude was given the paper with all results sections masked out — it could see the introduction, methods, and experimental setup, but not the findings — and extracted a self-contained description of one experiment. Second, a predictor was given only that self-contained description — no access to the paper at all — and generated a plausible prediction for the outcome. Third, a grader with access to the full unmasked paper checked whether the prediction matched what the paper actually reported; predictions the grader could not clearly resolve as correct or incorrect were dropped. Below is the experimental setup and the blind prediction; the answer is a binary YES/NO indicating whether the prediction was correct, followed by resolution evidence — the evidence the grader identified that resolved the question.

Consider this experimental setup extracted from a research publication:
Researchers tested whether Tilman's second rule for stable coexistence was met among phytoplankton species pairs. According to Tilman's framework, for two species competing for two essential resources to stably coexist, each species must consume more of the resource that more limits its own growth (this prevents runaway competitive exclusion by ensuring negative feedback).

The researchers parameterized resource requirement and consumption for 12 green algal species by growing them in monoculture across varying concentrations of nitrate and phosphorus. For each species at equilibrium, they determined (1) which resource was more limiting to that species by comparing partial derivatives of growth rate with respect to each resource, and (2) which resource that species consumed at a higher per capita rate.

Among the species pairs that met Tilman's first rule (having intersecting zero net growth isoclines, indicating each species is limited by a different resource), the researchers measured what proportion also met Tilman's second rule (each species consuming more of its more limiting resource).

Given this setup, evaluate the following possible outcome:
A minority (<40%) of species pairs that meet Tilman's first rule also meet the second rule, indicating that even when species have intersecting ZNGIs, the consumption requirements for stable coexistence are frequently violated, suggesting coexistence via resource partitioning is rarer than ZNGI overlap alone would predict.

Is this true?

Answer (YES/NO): NO